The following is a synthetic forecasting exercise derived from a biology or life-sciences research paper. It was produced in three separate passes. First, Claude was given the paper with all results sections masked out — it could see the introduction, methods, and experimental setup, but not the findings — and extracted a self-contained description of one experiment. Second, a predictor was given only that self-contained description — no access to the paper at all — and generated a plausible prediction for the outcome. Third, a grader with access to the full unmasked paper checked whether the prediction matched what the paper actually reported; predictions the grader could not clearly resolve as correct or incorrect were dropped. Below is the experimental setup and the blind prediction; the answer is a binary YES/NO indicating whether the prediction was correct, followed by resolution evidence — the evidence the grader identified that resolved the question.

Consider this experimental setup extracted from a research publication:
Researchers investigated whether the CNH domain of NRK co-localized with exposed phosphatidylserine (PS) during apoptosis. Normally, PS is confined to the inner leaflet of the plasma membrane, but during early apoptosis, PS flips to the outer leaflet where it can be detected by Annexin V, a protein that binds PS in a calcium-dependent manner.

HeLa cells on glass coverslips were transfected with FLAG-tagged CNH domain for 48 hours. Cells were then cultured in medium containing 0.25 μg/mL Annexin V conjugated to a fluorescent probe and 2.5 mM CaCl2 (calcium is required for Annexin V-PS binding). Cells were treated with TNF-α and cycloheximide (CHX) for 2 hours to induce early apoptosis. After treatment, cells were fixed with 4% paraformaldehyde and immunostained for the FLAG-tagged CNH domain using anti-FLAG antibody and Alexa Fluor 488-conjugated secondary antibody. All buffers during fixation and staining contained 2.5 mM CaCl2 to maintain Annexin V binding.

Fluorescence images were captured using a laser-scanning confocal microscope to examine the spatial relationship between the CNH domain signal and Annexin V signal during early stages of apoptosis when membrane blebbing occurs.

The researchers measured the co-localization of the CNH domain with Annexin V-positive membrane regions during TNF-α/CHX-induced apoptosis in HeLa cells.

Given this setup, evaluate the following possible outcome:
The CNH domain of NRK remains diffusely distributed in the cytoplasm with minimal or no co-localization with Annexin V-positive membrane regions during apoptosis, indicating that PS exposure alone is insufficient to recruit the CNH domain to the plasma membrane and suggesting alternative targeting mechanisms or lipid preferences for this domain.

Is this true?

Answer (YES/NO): NO